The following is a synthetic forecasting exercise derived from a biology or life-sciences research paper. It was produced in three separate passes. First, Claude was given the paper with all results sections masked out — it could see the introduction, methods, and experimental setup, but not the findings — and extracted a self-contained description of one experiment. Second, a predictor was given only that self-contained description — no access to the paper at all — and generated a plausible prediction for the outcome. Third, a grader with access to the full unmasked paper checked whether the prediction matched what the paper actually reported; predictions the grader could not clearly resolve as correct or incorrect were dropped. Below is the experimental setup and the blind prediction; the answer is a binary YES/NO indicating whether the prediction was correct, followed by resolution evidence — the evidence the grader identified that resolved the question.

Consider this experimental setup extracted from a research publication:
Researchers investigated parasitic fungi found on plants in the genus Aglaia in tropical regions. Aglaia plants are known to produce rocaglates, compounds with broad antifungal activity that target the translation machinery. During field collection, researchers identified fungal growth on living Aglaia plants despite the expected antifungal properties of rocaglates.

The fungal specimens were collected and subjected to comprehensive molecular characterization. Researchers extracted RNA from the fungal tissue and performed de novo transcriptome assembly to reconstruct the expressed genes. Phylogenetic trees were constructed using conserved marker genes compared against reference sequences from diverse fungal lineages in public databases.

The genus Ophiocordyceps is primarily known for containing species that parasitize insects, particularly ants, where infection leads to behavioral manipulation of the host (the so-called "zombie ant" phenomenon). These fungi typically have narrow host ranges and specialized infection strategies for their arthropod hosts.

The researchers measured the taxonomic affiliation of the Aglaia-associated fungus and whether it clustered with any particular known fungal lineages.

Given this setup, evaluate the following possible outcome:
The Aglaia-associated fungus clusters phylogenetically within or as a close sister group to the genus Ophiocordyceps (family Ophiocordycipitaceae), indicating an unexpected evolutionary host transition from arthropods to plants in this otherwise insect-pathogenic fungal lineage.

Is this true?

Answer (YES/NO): YES